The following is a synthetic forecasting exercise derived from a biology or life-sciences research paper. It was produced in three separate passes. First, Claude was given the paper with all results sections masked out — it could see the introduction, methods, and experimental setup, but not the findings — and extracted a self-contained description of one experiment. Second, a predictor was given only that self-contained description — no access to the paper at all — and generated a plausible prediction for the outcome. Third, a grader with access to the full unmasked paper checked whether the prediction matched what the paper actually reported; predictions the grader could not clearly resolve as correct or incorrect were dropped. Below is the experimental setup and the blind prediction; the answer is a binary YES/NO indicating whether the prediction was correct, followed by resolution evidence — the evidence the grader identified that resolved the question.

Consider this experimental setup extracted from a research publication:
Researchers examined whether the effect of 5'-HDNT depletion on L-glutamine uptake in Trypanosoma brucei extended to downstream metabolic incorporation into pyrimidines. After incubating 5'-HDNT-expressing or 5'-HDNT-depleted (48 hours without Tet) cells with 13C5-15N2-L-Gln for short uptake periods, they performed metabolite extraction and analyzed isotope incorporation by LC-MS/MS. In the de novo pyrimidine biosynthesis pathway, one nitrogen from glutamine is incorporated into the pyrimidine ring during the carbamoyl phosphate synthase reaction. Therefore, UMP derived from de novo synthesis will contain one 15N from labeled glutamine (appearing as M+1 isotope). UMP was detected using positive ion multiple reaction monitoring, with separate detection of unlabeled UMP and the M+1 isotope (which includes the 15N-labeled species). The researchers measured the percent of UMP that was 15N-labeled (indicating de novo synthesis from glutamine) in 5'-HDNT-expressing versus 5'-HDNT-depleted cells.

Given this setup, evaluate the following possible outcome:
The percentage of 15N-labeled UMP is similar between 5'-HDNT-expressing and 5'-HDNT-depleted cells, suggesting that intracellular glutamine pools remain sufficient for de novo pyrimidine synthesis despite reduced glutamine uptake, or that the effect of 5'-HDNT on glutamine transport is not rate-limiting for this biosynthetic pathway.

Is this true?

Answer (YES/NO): NO